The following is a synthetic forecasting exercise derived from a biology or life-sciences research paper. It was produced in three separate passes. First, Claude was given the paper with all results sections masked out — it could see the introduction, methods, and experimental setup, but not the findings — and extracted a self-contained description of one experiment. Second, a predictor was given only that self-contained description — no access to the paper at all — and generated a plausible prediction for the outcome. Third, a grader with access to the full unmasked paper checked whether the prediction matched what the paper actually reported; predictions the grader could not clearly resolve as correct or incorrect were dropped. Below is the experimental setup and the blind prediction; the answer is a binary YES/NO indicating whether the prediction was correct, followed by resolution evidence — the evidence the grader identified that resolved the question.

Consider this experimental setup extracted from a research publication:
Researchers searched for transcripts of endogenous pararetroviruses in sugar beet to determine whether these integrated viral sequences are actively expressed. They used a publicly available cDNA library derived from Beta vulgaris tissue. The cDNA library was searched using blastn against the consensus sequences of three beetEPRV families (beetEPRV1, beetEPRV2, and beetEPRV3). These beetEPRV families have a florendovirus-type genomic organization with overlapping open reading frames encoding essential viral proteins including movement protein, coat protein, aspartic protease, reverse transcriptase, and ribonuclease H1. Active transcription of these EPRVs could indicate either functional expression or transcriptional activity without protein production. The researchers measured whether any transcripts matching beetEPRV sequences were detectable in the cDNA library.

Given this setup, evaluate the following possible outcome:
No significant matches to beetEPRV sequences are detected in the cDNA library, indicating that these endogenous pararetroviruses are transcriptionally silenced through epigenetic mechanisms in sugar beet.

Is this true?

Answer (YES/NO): NO